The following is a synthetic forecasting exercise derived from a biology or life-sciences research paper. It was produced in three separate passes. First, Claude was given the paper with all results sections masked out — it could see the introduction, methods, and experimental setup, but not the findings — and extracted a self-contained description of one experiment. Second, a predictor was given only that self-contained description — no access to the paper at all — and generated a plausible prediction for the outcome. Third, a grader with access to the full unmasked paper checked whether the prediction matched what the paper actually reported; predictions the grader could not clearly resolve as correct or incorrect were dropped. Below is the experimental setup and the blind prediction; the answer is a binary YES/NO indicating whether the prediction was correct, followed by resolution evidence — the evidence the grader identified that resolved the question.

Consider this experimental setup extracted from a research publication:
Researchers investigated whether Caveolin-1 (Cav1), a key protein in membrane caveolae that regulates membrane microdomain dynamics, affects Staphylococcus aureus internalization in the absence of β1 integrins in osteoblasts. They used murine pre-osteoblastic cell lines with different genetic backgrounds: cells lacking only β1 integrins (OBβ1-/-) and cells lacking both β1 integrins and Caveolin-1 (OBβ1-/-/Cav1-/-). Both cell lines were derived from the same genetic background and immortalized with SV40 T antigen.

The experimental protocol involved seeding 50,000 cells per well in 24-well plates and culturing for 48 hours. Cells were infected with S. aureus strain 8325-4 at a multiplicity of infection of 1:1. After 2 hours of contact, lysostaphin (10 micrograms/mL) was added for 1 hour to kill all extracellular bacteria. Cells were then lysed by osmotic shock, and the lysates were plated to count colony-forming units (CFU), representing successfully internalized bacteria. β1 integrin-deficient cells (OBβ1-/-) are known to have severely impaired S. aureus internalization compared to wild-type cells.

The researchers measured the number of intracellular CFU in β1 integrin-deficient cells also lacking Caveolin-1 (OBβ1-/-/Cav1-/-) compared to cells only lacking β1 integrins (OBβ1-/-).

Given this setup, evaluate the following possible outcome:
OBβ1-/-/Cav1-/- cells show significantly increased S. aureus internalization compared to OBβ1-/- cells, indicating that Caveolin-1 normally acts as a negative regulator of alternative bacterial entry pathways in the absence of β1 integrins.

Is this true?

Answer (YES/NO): YES